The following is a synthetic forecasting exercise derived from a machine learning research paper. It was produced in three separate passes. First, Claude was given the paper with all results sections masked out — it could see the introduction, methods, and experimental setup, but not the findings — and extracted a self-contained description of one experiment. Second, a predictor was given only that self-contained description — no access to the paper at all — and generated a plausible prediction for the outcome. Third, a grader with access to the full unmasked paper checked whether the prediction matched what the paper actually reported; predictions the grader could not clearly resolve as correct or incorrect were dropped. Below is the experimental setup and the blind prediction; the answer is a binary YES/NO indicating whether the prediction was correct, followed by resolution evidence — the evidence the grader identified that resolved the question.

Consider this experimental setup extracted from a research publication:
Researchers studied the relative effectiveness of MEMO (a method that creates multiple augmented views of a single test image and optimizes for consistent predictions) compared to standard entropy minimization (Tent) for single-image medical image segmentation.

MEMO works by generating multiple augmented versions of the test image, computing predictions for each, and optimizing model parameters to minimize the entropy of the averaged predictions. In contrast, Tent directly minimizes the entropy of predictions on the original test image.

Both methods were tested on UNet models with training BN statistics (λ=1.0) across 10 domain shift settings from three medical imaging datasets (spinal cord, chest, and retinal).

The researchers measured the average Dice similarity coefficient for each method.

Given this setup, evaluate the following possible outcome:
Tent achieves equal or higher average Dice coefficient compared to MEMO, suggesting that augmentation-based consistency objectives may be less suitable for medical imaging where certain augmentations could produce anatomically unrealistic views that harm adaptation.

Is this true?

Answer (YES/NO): YES